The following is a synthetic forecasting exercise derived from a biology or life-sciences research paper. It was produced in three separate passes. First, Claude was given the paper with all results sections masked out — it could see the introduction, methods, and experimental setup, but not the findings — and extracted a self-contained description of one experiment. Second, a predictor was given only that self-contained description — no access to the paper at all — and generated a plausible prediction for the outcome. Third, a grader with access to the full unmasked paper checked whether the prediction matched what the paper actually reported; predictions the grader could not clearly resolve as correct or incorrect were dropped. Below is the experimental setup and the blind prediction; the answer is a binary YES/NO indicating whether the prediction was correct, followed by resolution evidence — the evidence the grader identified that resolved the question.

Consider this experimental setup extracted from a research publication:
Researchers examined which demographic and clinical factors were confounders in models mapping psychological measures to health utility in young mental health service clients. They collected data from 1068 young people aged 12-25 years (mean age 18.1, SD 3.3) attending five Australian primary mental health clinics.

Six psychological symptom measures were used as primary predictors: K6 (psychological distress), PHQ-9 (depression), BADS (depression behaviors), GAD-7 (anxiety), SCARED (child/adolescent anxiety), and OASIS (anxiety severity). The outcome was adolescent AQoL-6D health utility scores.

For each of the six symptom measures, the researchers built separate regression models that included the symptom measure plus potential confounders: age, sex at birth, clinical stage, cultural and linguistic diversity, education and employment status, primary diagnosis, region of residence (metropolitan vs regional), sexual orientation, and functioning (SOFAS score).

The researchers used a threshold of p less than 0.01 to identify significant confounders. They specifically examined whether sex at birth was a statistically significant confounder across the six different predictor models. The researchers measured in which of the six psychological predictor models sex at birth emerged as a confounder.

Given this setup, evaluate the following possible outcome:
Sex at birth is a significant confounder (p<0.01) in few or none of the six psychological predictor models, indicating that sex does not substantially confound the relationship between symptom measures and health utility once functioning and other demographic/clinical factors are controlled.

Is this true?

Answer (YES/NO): YES